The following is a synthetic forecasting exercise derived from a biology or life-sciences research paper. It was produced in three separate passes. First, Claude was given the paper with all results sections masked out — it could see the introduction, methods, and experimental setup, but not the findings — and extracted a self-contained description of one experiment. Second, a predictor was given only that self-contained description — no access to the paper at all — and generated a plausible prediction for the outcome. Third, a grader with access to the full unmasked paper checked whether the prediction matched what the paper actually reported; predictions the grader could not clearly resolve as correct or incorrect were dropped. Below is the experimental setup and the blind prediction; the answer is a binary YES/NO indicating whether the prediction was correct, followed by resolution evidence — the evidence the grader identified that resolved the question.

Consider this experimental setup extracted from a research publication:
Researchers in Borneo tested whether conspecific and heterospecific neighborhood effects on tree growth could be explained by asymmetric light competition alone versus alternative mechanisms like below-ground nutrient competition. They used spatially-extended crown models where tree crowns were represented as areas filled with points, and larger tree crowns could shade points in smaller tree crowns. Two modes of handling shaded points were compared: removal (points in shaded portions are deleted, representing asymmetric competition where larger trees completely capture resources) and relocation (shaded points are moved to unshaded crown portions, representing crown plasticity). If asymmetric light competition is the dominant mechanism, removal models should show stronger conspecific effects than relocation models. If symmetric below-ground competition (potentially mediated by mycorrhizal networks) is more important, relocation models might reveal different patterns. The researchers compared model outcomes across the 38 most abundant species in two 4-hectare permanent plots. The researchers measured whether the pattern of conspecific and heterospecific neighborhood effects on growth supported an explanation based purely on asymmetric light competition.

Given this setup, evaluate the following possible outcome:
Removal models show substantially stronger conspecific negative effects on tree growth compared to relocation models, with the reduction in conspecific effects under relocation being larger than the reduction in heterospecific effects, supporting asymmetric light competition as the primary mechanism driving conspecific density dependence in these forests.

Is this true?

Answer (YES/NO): NO